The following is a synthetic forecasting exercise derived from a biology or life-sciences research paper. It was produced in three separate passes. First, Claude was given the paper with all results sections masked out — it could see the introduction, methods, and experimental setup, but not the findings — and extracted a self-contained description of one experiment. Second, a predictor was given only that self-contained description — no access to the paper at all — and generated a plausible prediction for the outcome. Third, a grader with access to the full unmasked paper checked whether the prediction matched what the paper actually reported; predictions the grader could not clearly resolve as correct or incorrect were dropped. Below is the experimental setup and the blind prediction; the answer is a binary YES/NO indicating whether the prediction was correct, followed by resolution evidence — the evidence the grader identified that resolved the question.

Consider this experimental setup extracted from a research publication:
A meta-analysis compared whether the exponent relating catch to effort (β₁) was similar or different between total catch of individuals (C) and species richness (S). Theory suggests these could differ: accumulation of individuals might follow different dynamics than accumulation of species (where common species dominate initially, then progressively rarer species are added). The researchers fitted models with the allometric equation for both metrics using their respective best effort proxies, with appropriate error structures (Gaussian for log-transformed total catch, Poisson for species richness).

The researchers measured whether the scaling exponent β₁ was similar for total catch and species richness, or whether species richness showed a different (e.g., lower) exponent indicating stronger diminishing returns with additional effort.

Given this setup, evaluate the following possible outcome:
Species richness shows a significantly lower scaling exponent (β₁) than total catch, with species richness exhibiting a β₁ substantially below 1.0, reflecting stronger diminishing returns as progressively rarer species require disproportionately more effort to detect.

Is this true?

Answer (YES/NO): YES